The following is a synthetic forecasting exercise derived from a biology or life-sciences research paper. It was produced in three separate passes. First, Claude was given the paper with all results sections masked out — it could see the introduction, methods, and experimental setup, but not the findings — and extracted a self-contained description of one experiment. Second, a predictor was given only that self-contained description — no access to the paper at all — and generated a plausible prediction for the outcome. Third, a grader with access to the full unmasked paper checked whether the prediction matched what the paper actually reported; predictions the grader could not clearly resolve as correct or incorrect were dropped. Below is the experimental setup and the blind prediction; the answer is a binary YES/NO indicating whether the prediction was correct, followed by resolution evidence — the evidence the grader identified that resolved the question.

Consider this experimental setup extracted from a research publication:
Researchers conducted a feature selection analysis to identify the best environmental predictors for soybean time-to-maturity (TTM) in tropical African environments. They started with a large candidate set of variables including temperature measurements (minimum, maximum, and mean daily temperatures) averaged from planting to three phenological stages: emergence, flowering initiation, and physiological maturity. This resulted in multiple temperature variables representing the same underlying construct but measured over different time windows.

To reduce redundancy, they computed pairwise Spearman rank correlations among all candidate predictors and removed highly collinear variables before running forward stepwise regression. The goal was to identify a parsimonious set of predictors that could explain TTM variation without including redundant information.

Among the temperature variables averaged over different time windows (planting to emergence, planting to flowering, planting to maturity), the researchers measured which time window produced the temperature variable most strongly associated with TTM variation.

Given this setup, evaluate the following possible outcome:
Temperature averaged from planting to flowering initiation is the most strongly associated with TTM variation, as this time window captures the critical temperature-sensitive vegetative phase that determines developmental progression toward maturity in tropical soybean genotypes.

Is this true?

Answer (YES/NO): NO